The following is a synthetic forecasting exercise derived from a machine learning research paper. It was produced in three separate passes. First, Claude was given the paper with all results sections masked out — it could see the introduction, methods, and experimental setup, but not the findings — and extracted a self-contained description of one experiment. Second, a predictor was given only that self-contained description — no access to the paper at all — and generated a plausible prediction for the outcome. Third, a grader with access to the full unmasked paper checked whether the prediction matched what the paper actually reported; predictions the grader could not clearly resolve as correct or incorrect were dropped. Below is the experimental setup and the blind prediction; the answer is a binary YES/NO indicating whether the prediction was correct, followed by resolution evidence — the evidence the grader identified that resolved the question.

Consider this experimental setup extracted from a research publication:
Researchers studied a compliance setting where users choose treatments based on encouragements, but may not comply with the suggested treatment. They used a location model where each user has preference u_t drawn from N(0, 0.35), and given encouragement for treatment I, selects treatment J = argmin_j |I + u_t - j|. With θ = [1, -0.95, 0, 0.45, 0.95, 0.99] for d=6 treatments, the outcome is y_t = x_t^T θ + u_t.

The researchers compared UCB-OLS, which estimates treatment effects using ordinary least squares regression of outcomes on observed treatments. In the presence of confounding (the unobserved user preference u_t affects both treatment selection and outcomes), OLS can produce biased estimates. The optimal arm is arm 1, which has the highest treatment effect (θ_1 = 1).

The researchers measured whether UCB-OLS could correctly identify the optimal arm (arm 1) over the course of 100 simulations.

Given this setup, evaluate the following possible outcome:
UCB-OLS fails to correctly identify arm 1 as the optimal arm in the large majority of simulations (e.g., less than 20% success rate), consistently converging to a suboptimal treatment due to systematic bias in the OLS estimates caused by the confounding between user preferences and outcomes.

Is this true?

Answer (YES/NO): YES